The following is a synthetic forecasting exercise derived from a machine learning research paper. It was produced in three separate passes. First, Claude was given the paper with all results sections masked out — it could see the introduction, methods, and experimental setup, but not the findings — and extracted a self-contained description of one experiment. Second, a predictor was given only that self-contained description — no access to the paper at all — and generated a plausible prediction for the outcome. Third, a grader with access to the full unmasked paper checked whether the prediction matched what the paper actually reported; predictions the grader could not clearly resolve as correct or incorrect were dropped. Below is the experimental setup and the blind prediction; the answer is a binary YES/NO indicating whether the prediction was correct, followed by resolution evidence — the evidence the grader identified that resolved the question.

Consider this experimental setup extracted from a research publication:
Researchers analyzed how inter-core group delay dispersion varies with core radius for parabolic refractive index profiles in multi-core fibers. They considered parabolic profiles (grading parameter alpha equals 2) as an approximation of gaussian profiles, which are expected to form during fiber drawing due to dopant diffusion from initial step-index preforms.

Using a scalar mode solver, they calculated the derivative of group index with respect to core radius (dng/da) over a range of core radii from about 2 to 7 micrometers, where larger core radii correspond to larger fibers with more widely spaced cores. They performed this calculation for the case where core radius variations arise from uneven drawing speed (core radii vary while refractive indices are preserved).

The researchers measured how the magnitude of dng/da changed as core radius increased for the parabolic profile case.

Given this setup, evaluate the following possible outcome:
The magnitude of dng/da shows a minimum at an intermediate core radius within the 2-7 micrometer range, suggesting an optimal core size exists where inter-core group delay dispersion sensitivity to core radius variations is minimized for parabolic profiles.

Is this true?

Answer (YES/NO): NO